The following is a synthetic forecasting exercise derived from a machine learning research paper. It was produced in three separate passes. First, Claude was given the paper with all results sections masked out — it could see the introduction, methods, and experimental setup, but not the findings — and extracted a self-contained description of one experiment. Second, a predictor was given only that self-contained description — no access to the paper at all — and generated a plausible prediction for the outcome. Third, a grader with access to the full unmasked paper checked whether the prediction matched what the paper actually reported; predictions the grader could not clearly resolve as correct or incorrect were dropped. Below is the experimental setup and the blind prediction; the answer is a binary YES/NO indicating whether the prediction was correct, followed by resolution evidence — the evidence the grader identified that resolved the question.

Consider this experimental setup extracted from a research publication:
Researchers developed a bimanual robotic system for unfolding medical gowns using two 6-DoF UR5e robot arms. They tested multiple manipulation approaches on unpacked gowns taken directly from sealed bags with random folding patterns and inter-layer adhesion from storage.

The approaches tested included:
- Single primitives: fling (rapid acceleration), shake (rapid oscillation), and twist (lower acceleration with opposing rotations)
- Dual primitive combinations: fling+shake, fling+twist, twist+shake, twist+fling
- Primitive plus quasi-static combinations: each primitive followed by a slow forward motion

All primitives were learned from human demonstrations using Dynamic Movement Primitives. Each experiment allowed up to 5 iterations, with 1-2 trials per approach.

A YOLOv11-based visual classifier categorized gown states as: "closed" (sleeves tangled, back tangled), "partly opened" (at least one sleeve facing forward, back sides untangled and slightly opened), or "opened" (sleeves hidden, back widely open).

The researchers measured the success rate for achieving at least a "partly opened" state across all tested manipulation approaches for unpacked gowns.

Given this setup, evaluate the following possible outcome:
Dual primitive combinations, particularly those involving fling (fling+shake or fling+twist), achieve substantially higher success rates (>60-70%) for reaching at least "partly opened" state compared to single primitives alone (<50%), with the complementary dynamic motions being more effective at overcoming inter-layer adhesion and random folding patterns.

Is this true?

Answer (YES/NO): NO